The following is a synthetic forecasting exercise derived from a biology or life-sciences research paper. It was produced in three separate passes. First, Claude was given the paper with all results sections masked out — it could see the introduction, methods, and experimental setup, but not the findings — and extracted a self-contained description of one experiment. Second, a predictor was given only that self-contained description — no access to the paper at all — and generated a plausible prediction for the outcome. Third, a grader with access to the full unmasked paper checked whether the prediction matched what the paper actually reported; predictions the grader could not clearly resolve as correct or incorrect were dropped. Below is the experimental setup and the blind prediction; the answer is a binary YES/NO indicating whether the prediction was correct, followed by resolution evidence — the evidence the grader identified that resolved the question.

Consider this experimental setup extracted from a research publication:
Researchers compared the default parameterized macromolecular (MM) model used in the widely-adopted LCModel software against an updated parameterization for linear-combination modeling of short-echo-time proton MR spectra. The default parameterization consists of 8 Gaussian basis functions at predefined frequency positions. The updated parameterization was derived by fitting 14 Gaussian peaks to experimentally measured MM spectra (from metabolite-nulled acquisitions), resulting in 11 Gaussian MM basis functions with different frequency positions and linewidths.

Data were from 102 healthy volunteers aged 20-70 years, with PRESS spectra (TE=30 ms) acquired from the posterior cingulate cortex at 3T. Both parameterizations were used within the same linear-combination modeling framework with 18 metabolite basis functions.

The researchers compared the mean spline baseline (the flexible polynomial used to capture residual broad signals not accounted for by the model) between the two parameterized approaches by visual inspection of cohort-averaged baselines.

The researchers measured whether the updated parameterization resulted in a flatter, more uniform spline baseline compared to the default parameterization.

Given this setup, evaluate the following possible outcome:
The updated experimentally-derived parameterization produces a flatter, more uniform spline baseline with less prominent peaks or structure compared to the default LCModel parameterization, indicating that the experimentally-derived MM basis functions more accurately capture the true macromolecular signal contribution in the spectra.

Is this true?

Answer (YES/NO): NO